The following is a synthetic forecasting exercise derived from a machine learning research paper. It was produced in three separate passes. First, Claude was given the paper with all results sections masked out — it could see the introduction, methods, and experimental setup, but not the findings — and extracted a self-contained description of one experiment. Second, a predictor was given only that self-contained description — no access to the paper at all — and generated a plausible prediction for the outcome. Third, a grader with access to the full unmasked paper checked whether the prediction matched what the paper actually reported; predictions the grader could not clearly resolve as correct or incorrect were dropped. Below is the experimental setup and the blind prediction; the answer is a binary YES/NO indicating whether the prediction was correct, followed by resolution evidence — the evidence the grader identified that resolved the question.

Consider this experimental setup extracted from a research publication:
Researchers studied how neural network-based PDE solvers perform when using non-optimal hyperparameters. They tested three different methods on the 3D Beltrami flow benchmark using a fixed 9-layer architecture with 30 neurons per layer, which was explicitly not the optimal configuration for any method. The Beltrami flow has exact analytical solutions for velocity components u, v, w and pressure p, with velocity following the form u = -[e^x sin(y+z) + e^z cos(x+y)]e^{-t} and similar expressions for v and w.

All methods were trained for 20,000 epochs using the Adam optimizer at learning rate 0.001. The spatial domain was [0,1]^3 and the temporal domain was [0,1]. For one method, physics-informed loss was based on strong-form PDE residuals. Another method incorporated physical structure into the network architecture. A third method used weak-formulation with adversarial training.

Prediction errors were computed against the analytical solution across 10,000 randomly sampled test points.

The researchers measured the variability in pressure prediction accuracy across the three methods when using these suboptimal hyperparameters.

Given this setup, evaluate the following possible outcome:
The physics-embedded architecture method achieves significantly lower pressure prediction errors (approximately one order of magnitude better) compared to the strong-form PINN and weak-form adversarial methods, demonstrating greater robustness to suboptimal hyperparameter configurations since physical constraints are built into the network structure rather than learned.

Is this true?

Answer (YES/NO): NO